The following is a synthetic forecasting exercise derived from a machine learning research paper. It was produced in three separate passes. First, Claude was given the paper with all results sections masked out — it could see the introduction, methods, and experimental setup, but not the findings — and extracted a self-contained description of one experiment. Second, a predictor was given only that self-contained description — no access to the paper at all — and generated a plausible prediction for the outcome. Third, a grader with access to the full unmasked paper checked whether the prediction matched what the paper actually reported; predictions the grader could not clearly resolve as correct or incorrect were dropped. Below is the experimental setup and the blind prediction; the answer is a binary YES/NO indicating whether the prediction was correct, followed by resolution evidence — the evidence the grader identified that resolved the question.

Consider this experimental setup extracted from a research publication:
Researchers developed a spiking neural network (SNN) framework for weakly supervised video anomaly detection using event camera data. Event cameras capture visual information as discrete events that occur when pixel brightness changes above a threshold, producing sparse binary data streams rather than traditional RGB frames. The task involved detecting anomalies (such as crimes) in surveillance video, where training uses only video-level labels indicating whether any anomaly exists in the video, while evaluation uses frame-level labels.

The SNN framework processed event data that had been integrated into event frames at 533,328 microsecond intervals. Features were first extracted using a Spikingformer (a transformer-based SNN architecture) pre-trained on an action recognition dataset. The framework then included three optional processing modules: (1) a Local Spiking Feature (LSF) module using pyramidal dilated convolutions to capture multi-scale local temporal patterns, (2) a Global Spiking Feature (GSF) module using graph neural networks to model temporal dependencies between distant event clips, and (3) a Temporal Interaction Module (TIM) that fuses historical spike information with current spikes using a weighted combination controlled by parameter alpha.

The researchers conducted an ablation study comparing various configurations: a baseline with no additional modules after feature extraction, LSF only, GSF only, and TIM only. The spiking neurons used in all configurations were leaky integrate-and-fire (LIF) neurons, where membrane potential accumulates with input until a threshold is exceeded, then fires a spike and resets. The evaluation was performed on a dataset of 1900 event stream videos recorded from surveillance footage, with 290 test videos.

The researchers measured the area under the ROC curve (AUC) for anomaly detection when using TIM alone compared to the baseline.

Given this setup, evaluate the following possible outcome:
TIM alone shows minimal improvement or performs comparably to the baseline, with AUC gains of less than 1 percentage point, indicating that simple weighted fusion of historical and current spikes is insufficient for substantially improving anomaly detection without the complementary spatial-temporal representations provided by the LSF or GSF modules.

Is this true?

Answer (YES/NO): NO